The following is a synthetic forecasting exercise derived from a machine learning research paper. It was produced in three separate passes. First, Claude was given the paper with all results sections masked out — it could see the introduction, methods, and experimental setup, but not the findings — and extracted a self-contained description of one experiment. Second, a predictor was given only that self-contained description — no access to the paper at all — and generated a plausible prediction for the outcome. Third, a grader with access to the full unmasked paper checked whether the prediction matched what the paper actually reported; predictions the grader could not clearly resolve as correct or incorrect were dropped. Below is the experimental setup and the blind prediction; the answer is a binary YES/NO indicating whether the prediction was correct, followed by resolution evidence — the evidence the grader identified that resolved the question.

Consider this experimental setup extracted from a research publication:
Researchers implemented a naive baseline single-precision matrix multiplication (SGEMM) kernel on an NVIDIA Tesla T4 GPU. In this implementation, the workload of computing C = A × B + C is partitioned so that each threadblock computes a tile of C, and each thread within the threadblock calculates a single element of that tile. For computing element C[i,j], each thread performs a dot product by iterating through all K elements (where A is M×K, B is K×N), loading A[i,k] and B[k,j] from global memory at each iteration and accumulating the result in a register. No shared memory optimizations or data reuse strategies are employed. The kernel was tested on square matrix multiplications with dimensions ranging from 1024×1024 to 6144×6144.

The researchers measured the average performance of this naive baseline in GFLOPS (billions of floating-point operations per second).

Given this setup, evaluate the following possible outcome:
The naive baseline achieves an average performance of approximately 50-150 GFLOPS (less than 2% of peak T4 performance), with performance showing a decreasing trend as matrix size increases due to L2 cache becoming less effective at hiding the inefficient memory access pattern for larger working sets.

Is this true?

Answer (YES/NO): NO